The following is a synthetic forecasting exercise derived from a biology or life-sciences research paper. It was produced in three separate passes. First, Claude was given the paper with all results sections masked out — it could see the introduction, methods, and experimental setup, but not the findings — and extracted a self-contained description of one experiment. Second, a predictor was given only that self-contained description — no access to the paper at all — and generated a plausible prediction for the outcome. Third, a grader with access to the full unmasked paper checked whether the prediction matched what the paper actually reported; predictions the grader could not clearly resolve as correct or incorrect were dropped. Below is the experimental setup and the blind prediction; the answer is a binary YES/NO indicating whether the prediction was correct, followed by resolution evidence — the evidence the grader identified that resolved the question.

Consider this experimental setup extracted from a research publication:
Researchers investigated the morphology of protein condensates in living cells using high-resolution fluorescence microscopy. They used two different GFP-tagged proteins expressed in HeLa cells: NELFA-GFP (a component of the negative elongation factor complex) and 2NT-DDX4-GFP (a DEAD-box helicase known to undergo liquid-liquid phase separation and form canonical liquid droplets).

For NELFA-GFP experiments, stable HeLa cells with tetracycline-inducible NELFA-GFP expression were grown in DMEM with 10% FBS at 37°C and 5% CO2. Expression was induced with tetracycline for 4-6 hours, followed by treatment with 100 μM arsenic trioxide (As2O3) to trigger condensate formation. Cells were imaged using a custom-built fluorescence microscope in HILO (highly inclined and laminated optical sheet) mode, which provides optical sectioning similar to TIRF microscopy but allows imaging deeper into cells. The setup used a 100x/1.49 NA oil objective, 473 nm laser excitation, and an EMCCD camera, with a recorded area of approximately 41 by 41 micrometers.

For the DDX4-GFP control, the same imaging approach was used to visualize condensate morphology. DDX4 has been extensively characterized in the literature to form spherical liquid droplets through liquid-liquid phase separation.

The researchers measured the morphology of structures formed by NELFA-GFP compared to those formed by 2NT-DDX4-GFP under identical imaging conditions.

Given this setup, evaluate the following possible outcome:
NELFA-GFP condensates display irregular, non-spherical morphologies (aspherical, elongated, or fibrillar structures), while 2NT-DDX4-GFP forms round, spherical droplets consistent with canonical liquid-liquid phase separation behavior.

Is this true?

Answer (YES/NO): YES